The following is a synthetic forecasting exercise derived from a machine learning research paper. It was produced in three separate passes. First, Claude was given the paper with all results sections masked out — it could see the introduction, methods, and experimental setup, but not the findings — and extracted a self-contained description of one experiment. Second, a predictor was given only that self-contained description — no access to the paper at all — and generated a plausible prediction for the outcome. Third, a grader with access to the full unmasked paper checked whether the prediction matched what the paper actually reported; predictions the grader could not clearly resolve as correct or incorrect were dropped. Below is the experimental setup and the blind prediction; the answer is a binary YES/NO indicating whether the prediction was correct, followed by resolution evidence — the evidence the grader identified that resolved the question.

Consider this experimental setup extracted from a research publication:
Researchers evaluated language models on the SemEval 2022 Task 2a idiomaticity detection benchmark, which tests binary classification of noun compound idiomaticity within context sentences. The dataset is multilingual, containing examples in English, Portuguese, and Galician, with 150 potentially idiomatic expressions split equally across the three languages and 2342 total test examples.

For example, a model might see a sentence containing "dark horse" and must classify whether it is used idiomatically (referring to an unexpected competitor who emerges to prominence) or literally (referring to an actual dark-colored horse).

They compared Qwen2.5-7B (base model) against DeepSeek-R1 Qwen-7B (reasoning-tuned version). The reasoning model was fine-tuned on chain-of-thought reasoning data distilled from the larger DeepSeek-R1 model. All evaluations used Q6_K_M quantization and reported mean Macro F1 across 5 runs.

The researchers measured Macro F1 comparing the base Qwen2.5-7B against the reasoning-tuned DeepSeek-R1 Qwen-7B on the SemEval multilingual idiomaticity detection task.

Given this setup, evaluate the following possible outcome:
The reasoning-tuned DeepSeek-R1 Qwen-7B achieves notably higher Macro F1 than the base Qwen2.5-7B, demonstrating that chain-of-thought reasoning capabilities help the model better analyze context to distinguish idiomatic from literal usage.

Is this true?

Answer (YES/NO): NO